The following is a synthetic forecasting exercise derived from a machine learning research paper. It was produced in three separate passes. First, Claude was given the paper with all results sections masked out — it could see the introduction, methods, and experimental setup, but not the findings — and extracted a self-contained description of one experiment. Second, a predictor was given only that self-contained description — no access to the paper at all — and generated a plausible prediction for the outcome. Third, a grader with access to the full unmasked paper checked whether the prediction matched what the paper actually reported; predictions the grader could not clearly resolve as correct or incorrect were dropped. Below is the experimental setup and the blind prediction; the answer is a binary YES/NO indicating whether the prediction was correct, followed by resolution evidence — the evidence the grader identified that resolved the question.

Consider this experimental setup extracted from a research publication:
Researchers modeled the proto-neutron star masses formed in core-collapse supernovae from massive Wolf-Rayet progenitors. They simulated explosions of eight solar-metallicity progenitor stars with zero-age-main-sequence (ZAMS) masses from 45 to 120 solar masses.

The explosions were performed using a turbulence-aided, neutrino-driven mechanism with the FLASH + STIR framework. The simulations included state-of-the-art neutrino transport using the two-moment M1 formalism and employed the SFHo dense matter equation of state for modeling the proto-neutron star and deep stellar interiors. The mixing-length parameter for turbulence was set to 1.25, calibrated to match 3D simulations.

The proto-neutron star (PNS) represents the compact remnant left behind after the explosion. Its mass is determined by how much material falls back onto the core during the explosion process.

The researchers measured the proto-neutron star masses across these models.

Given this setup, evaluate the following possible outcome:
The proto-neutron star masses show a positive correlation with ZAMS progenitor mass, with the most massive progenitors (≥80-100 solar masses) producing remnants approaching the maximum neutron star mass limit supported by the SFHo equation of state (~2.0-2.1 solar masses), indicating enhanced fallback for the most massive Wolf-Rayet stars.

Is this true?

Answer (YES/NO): NO